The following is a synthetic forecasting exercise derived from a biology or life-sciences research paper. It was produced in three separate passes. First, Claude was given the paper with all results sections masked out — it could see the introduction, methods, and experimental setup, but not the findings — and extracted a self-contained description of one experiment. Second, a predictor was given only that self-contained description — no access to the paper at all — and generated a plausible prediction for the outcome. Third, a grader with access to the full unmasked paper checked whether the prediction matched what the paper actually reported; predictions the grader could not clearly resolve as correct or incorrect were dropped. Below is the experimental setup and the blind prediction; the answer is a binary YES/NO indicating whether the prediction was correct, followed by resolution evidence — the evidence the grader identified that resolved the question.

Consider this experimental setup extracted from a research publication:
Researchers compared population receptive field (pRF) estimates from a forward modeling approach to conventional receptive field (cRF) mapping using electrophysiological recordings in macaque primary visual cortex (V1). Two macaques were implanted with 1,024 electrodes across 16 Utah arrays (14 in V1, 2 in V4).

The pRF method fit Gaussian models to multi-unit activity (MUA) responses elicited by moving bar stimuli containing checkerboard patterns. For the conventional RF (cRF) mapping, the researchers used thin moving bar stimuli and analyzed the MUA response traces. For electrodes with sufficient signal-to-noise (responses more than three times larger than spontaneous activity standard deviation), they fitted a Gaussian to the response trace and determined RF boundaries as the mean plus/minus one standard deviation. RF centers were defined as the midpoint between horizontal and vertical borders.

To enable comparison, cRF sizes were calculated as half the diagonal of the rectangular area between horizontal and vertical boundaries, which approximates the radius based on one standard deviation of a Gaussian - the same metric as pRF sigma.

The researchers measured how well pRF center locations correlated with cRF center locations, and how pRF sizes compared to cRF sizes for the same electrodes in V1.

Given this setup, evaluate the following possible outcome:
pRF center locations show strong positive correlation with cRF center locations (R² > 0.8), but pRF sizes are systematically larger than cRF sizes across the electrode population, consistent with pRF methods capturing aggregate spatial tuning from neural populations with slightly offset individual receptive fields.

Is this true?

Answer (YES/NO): NO